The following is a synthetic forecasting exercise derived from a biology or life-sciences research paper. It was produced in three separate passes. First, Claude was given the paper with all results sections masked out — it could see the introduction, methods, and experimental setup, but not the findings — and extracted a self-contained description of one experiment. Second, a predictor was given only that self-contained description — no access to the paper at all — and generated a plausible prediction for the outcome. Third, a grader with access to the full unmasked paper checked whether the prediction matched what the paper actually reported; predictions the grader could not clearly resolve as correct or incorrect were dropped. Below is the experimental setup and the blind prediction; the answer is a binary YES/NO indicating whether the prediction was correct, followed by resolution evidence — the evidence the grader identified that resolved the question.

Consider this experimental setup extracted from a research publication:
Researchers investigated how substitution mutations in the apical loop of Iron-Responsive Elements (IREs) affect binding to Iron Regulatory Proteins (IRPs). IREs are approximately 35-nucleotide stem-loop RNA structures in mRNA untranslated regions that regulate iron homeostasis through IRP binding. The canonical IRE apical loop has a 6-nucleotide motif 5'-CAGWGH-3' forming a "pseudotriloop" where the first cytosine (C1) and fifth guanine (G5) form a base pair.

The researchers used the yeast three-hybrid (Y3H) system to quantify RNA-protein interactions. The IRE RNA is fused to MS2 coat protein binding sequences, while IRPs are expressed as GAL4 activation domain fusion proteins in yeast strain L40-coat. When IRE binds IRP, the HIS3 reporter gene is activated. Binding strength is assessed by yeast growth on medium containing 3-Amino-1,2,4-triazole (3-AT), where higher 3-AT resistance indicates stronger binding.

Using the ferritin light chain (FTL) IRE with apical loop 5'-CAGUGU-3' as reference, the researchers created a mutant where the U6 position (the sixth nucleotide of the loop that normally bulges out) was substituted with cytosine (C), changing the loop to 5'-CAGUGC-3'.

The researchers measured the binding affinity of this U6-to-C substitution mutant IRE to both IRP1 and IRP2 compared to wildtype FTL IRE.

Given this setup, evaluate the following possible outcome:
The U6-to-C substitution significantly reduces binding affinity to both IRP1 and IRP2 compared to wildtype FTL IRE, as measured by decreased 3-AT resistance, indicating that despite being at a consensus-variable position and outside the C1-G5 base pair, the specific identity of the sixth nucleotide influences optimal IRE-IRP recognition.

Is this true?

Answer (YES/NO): NO